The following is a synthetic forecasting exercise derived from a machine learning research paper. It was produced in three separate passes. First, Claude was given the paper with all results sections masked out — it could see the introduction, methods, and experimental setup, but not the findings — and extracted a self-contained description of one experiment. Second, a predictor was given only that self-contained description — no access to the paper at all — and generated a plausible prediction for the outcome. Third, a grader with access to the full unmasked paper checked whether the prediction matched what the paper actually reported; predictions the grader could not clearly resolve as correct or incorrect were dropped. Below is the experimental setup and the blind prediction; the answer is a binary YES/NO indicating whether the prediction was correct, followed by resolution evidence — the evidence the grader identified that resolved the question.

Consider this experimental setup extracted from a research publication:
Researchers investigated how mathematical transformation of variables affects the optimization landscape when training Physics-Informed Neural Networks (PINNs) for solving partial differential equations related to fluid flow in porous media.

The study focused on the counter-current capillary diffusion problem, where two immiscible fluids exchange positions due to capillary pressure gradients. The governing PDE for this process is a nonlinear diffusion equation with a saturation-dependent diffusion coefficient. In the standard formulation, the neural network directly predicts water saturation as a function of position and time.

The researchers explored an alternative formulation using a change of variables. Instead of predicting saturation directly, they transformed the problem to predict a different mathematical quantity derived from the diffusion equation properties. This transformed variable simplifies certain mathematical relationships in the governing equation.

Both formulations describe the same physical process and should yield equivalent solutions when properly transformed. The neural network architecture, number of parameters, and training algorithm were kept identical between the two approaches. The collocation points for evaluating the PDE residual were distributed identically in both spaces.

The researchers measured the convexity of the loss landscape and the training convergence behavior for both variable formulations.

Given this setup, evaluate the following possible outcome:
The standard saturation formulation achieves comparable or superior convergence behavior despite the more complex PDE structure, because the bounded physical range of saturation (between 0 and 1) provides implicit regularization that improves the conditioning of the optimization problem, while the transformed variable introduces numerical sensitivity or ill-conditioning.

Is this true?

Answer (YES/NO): NO